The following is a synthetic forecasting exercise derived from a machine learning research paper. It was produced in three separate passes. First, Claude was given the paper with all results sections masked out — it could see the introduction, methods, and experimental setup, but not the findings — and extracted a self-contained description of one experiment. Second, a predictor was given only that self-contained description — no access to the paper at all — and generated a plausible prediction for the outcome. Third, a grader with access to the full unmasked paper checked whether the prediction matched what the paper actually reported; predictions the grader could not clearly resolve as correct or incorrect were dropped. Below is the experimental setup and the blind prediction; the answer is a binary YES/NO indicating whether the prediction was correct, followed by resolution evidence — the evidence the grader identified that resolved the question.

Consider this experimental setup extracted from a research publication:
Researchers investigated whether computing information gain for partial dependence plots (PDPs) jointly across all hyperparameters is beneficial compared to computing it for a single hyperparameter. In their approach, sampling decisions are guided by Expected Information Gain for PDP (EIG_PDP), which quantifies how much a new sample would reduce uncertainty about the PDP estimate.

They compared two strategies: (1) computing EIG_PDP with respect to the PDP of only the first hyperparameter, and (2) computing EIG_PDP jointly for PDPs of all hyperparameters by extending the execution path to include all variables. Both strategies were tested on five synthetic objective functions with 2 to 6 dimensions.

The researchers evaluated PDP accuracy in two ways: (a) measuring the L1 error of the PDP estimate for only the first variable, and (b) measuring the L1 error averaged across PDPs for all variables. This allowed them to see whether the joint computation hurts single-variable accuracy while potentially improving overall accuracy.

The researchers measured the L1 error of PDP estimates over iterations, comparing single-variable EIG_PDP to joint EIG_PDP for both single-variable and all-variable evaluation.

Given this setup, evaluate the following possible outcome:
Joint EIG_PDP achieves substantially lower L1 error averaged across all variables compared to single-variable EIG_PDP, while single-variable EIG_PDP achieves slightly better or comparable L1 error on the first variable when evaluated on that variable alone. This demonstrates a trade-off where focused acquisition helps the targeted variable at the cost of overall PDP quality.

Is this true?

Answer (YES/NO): NO